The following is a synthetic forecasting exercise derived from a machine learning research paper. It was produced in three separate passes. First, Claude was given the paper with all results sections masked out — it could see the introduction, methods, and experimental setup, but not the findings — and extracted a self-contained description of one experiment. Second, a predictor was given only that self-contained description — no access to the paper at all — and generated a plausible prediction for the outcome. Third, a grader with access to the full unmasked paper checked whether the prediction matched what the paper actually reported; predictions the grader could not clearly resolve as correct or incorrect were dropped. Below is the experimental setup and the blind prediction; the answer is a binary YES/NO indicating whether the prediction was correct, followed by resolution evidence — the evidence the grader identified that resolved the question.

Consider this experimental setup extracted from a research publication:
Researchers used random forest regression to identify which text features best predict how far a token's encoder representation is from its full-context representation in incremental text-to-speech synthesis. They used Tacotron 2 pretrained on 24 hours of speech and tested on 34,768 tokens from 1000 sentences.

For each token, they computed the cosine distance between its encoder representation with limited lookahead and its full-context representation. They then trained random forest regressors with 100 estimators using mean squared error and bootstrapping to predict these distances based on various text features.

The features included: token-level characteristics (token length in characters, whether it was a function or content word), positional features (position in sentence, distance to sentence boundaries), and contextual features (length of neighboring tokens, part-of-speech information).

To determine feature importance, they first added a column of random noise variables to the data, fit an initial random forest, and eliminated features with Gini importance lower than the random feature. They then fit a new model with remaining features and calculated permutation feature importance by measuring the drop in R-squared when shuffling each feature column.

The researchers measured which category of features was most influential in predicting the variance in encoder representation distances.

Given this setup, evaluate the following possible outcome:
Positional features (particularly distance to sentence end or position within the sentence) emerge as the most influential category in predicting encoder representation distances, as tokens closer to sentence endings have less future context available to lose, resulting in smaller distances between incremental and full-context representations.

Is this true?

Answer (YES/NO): NO